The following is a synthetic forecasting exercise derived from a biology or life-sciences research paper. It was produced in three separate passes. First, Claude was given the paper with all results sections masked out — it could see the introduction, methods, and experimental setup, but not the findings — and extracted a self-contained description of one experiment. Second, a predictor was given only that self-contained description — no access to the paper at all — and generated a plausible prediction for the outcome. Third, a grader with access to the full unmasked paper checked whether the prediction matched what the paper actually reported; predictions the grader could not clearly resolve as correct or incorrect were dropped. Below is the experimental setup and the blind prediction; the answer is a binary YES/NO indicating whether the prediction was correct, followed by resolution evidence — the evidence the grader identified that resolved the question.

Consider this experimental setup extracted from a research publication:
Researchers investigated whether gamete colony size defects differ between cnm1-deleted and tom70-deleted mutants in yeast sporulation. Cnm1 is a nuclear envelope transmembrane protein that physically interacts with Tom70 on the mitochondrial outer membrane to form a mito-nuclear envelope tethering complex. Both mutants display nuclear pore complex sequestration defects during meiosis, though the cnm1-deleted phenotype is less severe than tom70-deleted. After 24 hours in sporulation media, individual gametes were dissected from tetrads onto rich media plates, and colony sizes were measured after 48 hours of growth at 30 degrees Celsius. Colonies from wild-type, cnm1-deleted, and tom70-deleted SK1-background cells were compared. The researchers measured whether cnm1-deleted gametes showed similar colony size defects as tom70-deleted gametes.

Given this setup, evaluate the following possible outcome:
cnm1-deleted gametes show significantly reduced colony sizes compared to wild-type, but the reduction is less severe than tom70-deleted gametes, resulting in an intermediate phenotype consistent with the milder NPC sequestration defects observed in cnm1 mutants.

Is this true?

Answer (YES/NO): NO